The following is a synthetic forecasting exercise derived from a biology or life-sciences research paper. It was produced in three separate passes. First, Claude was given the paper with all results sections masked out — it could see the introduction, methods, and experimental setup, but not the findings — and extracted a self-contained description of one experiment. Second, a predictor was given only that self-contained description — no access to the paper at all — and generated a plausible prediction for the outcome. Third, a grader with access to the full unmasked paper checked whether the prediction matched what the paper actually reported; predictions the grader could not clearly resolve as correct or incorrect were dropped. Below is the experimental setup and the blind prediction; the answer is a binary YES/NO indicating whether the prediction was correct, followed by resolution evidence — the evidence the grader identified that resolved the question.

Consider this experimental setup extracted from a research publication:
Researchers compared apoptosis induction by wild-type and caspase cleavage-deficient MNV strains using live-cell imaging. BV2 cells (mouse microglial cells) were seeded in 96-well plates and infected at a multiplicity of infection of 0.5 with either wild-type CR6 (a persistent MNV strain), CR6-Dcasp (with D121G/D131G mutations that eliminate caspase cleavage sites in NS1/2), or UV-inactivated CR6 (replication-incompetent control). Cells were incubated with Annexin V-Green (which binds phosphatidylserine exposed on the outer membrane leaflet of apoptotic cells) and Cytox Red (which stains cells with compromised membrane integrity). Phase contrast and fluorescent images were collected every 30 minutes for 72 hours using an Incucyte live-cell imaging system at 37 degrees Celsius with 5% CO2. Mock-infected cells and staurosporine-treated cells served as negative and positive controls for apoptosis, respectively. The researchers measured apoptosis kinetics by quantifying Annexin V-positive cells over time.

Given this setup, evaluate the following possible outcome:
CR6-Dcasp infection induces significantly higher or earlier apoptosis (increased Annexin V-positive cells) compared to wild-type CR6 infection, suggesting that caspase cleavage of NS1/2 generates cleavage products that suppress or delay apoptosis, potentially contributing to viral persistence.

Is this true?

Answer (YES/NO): NO